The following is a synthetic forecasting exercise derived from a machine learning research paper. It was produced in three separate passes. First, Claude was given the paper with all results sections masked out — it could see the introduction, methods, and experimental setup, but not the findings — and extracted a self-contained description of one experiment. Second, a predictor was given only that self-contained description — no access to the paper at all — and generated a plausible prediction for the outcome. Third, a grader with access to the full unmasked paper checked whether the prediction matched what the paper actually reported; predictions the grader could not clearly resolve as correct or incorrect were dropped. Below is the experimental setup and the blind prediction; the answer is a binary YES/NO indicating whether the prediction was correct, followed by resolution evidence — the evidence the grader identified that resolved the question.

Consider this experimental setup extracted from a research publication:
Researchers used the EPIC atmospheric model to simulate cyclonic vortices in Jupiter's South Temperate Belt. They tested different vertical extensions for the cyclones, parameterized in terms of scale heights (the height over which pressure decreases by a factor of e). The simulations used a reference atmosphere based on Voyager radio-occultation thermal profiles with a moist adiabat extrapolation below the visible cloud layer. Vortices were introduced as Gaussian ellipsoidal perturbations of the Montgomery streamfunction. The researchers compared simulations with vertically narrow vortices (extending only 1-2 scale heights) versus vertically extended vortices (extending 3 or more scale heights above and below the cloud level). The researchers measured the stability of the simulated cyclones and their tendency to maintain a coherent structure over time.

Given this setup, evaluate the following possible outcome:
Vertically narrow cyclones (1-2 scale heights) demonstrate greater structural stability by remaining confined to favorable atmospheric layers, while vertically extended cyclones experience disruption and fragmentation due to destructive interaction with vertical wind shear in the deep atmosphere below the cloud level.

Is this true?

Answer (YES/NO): NO